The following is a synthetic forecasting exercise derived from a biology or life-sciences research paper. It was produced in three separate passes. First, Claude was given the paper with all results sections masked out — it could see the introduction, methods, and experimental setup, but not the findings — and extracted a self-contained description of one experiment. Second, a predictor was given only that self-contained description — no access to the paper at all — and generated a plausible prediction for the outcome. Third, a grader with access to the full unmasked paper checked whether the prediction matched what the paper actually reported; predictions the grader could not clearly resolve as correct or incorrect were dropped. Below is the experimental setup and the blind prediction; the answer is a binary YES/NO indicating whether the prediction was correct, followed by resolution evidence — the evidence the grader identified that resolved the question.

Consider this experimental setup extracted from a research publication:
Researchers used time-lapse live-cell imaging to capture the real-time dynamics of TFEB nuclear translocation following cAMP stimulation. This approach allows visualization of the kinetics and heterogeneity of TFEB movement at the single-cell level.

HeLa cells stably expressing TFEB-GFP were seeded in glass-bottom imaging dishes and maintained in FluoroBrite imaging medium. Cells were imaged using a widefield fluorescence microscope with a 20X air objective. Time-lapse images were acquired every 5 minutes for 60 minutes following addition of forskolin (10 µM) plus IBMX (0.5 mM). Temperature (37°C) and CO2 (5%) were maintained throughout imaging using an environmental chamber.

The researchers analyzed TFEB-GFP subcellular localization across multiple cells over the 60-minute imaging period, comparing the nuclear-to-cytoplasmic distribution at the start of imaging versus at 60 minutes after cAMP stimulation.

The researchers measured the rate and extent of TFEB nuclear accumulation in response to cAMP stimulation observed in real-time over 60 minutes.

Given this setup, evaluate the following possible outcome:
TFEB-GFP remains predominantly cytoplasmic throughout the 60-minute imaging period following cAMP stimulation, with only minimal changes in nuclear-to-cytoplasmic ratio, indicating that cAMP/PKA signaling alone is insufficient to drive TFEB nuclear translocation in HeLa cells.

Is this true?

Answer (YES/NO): NO